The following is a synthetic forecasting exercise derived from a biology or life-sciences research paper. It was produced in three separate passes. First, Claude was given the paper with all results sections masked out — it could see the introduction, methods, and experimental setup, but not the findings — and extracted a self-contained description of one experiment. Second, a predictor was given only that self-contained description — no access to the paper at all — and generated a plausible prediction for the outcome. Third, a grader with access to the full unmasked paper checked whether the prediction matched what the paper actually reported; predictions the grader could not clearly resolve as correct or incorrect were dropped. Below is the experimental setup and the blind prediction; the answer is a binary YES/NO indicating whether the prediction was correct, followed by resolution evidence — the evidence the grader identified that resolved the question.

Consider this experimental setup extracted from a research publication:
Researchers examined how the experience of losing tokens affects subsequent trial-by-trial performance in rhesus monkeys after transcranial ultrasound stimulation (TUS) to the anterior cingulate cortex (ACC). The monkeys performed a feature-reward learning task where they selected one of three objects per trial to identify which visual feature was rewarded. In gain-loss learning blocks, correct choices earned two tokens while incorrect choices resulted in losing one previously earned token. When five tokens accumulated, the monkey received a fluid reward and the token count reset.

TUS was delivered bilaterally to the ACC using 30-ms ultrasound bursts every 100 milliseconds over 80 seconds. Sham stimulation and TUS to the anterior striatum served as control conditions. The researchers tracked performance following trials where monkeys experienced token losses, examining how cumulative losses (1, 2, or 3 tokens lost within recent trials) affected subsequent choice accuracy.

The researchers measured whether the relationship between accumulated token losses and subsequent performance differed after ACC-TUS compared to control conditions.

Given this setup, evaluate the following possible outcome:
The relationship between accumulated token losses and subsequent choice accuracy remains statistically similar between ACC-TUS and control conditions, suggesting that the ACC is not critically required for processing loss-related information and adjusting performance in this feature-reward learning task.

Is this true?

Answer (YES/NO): NO